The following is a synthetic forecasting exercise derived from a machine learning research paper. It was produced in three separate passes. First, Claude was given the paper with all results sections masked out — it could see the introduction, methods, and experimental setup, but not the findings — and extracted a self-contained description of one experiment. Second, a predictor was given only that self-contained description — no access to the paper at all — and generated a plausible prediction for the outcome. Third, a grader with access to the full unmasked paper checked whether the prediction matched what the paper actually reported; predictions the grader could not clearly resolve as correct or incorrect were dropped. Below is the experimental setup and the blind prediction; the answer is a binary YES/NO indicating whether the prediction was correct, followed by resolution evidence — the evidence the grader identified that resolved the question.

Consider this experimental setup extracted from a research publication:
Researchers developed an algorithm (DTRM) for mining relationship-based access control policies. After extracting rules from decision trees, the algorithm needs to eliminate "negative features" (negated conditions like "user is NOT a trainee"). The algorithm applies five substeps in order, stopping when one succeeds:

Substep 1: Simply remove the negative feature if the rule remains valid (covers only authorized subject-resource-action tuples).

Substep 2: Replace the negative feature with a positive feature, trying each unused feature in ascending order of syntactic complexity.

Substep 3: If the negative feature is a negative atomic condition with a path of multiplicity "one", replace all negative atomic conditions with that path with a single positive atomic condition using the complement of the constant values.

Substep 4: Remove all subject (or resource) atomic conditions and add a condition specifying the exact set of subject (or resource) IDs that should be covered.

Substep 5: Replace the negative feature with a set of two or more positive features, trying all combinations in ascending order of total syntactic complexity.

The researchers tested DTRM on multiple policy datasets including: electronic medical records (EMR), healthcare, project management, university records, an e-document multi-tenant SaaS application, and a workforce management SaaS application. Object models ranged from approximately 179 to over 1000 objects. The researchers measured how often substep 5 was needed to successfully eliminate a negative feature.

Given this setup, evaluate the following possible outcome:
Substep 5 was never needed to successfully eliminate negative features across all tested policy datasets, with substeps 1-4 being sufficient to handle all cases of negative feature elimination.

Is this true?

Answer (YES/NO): YES